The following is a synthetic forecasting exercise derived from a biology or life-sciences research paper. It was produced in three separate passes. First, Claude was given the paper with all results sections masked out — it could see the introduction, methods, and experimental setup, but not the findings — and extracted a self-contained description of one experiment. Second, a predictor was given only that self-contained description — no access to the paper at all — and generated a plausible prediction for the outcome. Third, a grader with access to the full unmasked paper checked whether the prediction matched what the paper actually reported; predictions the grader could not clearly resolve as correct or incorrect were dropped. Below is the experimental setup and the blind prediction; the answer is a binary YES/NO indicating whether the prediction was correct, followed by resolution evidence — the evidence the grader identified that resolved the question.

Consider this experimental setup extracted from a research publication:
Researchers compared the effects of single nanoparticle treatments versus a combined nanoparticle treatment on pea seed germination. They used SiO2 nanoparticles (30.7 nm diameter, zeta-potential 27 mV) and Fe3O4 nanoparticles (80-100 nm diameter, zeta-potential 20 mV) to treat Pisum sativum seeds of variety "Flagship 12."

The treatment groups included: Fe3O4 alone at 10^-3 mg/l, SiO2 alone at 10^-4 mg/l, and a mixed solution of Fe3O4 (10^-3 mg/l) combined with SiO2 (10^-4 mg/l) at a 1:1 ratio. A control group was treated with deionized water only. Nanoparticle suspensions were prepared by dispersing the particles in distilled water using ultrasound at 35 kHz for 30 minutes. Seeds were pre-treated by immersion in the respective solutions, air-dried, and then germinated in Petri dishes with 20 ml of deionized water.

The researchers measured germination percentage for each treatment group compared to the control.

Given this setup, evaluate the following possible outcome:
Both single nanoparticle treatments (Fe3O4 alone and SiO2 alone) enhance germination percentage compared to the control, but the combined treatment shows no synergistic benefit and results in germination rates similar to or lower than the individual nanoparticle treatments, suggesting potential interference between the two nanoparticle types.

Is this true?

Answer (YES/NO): NO